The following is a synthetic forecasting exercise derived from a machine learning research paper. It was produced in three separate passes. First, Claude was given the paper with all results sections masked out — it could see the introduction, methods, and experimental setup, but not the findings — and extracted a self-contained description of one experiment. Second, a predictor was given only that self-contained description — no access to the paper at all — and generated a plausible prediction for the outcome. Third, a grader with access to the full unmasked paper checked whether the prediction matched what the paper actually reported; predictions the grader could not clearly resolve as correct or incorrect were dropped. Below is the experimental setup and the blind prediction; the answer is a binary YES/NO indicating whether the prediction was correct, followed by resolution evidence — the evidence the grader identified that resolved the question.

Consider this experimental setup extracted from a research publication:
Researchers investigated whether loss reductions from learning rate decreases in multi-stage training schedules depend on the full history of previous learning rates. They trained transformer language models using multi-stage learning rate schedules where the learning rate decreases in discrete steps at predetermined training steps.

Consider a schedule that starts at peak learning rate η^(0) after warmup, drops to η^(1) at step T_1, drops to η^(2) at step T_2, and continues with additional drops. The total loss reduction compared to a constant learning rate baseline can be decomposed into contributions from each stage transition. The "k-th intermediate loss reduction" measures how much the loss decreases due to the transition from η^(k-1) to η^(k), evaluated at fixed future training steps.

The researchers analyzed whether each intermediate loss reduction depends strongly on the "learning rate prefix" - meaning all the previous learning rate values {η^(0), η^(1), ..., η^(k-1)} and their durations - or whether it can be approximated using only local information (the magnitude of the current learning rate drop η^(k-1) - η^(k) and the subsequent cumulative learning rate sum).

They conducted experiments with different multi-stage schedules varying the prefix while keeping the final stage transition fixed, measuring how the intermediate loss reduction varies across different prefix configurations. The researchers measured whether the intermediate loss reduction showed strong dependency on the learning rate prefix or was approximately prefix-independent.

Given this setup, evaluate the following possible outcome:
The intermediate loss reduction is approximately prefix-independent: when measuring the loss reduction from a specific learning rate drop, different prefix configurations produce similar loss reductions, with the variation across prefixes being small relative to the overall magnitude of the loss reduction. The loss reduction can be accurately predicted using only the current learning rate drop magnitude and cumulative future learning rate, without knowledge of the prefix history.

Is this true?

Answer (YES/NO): YES